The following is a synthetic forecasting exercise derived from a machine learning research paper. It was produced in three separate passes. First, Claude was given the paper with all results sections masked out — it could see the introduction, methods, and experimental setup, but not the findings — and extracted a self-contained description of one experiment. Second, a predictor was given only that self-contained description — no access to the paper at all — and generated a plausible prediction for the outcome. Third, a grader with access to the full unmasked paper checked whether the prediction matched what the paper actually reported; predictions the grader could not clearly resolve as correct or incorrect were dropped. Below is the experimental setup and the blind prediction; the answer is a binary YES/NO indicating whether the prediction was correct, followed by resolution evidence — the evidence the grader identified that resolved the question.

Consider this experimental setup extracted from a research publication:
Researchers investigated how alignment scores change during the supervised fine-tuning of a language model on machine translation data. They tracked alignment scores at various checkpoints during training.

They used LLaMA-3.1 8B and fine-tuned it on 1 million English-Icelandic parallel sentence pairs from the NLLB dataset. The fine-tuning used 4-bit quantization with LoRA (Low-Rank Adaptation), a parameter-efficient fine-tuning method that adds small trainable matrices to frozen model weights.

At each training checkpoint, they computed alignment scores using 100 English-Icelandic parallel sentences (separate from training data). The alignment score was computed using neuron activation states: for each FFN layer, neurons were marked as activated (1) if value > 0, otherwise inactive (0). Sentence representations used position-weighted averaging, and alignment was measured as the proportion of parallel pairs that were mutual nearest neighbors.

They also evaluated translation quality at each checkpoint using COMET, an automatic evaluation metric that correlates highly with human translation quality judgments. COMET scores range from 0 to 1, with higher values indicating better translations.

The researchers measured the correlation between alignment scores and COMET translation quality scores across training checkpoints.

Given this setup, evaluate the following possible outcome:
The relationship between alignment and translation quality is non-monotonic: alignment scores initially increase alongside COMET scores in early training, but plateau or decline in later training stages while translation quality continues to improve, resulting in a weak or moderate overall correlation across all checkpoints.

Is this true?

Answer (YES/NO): NO